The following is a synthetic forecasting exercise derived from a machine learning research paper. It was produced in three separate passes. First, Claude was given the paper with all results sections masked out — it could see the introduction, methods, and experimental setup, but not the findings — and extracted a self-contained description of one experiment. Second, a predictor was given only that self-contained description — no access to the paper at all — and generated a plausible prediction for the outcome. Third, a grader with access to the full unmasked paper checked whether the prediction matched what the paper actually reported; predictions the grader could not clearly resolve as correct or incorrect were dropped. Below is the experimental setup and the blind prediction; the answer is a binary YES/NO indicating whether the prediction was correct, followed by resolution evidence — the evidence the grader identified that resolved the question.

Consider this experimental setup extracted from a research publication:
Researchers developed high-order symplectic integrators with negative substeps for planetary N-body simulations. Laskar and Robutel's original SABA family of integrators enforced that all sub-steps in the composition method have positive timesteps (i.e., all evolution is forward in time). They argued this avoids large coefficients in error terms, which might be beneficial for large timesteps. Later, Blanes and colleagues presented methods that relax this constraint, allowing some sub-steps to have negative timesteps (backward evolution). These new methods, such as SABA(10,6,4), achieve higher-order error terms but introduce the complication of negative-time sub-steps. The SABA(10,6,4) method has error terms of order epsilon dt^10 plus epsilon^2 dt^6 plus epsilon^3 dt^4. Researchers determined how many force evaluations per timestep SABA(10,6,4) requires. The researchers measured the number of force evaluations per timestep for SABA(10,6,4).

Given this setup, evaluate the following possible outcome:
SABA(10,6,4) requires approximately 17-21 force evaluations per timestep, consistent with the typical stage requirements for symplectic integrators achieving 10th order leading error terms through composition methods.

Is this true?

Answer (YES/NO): NO